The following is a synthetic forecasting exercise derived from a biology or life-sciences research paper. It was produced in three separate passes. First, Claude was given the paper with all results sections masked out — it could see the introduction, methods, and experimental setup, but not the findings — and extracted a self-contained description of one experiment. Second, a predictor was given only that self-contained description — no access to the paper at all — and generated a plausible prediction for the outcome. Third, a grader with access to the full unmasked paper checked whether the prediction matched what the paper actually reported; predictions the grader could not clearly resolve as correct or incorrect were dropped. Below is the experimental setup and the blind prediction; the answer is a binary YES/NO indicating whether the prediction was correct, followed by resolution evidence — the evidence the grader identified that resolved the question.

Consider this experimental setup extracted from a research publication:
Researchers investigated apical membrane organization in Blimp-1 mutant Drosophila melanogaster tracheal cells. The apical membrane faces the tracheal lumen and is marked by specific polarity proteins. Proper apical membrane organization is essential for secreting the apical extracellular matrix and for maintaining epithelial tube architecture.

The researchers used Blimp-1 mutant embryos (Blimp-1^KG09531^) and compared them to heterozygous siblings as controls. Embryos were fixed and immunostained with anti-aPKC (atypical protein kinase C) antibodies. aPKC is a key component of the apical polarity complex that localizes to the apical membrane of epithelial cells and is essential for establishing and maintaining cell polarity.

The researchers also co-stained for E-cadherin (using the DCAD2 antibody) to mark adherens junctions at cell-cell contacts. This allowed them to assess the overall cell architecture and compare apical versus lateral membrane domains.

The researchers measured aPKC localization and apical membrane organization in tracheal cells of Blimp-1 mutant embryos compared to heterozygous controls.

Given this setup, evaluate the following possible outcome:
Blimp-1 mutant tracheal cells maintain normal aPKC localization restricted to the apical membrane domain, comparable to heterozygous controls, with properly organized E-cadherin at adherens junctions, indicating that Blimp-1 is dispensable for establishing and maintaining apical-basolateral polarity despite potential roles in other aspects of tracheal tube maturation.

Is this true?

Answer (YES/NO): NO